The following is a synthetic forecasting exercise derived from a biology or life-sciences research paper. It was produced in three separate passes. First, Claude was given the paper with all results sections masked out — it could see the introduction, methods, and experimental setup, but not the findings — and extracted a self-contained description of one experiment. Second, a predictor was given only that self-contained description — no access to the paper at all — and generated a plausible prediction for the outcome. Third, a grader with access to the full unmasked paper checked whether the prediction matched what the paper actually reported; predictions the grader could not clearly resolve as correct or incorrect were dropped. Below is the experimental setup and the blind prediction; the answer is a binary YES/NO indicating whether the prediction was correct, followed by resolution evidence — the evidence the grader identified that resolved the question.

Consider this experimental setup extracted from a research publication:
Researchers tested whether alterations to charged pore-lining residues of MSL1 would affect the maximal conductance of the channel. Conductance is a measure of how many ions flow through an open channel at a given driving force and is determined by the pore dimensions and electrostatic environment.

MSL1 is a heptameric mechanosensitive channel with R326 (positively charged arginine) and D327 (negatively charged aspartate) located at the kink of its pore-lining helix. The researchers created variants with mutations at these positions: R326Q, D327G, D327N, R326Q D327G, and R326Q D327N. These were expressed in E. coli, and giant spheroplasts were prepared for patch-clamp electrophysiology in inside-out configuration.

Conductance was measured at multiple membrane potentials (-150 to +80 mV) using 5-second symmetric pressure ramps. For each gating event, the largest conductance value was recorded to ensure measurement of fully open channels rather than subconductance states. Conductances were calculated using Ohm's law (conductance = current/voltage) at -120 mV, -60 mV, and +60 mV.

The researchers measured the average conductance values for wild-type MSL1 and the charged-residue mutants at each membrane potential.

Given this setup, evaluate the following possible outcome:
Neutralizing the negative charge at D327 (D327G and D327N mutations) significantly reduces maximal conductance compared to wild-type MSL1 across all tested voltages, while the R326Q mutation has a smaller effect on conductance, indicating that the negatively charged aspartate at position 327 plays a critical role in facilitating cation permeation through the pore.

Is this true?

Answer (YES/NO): NO